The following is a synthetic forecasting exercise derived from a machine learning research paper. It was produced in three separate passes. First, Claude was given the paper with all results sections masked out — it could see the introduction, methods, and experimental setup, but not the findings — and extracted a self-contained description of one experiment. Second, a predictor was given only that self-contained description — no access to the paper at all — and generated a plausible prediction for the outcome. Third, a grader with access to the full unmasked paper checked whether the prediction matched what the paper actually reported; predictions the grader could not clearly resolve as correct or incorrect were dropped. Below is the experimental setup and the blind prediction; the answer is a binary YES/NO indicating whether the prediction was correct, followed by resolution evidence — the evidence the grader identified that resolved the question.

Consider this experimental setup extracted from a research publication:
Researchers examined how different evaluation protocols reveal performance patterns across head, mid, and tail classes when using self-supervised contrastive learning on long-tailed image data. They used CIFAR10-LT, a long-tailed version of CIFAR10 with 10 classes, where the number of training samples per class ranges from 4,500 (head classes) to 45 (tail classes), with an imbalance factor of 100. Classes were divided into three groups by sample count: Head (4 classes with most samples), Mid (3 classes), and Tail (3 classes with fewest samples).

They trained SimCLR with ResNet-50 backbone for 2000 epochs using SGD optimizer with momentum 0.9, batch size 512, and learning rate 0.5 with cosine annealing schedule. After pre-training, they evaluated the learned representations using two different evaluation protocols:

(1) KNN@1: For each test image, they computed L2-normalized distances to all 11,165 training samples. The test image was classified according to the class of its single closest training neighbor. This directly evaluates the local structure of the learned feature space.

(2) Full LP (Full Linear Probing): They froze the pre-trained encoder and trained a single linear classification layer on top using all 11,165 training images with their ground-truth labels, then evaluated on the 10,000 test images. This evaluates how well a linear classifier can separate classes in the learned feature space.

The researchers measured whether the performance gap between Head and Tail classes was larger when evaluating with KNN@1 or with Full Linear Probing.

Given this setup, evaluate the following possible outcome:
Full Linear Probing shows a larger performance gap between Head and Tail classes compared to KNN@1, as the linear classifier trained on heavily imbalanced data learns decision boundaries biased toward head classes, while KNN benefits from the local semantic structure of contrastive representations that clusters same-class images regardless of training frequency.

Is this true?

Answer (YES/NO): NO